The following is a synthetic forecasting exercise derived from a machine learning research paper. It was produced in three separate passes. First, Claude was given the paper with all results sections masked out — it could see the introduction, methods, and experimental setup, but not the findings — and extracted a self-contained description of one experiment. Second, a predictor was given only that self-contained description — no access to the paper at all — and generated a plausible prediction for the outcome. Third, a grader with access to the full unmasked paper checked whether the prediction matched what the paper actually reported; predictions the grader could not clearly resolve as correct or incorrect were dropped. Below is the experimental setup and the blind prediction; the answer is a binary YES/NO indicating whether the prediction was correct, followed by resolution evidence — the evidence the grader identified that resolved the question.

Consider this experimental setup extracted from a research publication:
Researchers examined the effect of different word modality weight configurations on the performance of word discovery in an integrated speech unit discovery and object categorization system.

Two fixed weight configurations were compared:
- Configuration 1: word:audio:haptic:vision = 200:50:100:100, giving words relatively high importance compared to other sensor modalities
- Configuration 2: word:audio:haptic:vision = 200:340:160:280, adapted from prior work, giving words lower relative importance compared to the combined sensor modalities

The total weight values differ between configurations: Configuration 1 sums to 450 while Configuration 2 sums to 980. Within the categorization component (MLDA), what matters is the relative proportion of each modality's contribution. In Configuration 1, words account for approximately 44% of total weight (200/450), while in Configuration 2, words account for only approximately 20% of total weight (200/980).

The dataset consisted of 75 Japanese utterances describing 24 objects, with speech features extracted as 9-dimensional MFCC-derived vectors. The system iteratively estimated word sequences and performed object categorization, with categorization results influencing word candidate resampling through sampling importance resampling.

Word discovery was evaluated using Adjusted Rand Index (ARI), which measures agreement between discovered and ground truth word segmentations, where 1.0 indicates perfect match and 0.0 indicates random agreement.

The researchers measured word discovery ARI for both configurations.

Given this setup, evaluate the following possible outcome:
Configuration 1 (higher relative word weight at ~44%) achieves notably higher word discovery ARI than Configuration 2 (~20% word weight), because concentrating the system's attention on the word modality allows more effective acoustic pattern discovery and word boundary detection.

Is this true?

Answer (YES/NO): NO